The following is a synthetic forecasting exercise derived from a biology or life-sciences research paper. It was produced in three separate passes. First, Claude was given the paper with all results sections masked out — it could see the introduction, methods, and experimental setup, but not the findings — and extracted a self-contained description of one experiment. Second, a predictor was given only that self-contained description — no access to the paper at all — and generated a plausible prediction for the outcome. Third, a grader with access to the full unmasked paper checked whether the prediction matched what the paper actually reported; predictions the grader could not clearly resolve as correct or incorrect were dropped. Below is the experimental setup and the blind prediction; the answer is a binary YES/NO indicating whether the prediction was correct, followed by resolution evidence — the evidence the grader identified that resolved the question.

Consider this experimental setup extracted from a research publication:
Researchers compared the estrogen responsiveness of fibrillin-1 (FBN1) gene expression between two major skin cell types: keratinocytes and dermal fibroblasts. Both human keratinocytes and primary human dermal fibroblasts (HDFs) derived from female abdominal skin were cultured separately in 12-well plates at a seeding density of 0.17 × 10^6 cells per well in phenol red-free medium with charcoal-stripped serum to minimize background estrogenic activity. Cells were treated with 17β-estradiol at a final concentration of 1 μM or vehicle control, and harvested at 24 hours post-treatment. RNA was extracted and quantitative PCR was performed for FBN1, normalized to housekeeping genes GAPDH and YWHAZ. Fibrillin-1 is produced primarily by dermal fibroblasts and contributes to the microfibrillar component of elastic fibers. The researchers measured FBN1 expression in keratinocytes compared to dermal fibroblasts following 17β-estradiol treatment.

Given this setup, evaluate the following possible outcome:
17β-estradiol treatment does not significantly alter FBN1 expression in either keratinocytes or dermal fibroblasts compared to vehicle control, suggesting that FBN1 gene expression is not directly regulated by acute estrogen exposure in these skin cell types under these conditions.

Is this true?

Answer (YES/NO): NO